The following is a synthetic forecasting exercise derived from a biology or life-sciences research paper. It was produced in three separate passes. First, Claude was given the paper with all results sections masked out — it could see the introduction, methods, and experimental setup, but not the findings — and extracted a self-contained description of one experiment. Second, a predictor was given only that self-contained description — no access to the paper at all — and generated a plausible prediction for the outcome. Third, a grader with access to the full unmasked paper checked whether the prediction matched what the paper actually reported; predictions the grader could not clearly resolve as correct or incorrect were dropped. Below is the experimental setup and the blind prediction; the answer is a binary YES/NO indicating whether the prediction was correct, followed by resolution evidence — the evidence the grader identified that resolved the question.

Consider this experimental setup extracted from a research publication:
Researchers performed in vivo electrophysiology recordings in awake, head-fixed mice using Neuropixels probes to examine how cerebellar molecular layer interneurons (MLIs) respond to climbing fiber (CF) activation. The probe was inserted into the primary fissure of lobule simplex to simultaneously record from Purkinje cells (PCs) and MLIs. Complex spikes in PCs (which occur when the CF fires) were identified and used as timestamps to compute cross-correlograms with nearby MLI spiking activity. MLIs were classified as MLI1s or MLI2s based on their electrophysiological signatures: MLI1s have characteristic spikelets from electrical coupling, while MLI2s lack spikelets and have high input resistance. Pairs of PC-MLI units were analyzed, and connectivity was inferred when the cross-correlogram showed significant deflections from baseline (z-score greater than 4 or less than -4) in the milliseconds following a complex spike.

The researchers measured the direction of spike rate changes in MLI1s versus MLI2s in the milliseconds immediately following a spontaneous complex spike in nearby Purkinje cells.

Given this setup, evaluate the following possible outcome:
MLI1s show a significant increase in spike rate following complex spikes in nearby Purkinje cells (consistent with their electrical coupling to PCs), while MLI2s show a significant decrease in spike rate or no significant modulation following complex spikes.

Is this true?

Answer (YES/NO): NO